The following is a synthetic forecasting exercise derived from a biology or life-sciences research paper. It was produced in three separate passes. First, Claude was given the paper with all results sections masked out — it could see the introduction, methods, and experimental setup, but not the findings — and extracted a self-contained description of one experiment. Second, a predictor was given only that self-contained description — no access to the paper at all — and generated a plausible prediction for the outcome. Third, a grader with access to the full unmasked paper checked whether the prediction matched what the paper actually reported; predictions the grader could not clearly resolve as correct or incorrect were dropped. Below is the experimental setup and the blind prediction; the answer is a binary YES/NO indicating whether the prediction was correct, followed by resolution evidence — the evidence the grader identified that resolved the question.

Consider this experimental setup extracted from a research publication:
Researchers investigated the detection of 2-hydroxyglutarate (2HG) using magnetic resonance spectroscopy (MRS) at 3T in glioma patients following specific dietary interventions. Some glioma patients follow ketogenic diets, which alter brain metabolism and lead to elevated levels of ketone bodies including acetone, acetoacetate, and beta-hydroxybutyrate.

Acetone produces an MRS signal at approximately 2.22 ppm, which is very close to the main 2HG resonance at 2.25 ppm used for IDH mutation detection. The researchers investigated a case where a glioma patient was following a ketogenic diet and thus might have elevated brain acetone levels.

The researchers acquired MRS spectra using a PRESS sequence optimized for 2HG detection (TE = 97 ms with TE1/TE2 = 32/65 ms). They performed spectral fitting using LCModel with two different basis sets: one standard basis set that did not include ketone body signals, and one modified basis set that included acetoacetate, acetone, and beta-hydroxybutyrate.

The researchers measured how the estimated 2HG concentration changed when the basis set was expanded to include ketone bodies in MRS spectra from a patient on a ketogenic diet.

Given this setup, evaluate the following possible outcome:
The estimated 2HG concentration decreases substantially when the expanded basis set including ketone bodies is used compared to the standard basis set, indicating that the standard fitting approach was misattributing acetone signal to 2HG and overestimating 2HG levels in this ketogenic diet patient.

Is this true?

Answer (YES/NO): YES